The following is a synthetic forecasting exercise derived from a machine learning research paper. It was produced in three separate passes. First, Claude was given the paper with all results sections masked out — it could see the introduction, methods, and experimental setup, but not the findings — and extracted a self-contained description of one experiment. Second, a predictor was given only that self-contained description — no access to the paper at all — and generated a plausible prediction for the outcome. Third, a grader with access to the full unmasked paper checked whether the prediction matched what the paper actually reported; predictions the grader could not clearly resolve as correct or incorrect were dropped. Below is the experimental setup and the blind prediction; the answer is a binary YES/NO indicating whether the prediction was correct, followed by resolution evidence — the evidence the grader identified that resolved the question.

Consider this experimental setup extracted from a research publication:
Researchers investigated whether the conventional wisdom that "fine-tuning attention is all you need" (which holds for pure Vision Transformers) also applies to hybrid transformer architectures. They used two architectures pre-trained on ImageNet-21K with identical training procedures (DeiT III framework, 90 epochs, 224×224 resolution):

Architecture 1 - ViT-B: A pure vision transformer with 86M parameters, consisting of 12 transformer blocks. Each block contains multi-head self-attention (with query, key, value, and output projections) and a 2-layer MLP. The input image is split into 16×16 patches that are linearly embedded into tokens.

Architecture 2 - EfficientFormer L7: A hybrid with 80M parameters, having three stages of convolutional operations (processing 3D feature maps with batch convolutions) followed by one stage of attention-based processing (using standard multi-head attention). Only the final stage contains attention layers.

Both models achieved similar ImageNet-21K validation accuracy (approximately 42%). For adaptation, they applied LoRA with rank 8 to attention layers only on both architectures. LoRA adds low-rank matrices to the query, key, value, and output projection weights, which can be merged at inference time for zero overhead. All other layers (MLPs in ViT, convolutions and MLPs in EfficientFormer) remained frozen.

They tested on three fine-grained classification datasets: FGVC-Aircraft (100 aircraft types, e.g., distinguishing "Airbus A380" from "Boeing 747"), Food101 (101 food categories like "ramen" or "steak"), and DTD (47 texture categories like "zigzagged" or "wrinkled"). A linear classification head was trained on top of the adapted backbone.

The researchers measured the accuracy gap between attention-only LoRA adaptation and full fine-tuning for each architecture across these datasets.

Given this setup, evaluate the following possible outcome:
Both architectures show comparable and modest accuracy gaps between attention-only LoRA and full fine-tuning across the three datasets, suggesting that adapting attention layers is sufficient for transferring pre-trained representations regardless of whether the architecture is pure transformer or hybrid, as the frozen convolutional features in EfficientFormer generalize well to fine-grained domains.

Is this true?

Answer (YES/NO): NO